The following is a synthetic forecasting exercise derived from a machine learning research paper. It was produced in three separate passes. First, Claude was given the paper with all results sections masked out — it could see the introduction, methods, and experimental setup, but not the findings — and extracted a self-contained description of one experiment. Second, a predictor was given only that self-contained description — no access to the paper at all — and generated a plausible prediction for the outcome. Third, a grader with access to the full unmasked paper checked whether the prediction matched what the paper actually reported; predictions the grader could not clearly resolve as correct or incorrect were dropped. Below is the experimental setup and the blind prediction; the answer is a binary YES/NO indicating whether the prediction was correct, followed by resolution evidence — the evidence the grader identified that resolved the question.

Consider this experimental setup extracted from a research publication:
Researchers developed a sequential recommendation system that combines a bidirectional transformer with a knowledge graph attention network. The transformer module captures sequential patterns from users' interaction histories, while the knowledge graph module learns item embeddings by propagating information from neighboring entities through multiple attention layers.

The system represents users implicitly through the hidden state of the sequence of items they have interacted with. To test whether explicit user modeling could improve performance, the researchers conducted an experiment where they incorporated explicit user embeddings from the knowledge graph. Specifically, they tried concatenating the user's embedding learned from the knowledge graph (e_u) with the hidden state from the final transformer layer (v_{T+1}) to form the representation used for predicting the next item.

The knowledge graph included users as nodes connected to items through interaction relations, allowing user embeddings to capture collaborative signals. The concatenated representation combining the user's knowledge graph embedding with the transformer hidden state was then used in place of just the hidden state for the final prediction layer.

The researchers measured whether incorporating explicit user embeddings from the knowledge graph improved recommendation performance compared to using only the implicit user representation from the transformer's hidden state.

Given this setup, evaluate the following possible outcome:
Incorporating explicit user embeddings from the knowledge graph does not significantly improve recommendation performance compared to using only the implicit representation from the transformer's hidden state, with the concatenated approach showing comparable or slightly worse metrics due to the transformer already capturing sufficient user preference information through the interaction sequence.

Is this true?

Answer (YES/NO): YES